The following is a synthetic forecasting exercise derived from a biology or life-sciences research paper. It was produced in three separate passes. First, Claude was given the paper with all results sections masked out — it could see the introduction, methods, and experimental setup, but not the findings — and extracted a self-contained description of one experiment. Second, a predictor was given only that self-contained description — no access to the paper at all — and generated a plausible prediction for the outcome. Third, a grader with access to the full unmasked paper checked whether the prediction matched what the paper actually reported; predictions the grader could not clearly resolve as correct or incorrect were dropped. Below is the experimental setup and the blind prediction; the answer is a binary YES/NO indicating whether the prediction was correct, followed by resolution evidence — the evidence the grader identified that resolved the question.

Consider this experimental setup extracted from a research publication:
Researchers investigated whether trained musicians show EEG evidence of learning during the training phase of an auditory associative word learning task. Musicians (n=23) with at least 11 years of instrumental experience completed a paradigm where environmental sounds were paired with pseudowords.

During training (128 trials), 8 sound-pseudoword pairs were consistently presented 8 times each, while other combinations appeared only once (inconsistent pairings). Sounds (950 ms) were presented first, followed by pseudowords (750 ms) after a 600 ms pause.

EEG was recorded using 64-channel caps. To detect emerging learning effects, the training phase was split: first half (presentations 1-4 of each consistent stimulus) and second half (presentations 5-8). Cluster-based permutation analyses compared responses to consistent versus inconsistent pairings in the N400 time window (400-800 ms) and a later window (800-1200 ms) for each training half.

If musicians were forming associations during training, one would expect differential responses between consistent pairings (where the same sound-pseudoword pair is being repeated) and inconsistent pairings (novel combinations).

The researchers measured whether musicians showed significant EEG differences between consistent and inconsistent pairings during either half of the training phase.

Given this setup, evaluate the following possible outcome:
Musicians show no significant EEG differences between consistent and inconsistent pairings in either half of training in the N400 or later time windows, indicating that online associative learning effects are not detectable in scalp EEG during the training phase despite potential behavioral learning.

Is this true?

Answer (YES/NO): YES